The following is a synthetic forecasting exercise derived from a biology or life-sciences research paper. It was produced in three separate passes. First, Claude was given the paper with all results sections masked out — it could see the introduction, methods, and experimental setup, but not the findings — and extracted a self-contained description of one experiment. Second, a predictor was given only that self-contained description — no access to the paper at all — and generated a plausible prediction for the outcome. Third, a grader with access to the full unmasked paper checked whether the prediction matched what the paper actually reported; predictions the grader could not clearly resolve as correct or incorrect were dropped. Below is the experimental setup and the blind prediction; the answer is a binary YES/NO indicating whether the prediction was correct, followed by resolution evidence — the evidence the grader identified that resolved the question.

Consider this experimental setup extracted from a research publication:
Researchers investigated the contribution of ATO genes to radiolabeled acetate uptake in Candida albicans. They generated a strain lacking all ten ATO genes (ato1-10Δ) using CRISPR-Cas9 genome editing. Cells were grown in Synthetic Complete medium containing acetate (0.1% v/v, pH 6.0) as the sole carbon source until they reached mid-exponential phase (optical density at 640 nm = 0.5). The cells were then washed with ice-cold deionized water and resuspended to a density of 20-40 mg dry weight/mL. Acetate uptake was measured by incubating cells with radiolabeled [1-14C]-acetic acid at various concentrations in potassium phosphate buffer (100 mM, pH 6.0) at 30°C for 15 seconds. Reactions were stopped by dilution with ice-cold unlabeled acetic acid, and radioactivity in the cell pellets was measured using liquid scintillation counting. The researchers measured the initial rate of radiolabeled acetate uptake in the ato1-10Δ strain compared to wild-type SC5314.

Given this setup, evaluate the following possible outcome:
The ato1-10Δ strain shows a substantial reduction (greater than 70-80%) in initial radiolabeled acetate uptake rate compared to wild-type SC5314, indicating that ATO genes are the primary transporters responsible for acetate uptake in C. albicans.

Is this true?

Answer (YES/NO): YES